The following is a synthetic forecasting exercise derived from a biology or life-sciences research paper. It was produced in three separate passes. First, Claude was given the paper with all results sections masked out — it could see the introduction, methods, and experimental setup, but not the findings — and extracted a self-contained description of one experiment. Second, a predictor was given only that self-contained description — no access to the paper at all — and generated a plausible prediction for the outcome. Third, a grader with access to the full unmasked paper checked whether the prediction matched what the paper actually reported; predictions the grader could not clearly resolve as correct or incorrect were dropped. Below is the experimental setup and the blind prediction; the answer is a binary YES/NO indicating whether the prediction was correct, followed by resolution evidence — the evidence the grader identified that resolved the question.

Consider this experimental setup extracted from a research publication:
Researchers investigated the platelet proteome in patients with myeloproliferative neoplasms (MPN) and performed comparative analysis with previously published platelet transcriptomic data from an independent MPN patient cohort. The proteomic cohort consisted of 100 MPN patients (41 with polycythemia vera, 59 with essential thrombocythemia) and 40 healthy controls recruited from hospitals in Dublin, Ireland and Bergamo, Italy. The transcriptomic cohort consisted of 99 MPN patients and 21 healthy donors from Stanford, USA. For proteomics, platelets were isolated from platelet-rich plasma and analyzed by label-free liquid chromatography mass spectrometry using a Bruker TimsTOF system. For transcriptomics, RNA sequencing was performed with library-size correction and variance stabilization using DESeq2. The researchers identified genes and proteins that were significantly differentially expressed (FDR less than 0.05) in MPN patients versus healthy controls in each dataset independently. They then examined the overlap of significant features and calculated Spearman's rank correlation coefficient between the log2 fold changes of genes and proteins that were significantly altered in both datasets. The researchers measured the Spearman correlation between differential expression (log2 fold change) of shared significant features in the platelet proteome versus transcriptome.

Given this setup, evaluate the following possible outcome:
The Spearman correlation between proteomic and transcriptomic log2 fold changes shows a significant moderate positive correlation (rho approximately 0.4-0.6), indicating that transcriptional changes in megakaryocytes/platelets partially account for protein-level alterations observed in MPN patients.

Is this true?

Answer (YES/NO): YES